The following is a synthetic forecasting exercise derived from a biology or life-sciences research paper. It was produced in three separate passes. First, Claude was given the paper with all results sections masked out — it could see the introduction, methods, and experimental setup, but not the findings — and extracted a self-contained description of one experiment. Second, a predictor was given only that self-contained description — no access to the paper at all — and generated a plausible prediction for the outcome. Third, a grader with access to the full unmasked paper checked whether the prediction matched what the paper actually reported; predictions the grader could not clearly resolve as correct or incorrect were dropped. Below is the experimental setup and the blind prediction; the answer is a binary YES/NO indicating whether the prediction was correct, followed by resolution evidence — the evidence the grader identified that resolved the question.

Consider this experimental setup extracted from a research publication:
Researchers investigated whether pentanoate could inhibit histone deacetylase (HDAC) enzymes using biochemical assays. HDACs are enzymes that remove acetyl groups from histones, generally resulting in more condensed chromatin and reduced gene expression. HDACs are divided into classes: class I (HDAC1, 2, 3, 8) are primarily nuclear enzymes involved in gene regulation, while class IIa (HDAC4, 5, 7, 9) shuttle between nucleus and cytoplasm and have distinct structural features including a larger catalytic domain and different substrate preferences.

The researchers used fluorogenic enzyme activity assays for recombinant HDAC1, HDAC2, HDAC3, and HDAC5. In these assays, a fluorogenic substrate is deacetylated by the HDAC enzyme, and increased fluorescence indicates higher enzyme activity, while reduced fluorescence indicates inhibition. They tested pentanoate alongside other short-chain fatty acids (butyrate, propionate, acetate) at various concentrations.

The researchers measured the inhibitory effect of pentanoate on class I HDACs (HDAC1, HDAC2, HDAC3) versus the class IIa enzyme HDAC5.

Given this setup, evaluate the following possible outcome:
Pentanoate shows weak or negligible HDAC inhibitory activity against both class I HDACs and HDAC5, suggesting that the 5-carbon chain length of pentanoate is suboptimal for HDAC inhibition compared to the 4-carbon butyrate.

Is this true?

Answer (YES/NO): NO